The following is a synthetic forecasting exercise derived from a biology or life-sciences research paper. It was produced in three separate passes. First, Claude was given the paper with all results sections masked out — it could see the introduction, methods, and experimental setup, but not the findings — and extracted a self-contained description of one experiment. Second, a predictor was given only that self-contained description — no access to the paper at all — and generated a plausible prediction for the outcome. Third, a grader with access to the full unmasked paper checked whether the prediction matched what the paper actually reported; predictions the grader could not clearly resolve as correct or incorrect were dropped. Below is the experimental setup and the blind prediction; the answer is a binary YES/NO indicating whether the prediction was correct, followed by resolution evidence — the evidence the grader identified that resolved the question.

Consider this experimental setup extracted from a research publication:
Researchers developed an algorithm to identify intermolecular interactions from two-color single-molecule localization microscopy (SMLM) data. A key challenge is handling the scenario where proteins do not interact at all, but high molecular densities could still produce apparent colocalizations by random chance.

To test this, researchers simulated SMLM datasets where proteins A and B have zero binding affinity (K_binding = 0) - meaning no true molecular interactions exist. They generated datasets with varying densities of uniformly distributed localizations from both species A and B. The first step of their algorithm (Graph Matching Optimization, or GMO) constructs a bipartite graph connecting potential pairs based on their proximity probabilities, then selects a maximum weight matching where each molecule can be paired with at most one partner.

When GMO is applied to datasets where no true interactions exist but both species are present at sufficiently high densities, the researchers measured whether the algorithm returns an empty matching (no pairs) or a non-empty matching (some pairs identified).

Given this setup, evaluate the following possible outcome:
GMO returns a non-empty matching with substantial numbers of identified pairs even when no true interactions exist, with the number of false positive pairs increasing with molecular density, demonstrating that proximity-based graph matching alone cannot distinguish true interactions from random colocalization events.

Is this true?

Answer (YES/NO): YES